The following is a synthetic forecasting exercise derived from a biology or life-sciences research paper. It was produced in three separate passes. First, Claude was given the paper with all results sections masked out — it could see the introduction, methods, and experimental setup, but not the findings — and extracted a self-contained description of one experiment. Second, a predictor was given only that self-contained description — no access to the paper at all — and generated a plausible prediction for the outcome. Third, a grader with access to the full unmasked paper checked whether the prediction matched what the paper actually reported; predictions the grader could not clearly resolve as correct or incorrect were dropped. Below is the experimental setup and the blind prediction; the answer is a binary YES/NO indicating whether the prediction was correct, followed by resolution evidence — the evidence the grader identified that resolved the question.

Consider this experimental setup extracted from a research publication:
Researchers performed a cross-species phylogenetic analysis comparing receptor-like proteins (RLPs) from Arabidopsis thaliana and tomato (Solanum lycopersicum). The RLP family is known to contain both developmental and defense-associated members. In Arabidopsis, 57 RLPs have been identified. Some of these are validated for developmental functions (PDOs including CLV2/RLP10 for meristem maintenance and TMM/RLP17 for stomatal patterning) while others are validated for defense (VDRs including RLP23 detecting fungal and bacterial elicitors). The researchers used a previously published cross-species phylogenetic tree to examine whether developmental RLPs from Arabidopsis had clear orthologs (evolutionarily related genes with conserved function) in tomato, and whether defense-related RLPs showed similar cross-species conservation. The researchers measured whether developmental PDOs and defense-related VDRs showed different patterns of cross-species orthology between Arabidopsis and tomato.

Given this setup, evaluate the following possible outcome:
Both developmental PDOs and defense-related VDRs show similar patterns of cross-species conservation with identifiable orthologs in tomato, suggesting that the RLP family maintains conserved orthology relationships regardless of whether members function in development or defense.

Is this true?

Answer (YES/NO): NO